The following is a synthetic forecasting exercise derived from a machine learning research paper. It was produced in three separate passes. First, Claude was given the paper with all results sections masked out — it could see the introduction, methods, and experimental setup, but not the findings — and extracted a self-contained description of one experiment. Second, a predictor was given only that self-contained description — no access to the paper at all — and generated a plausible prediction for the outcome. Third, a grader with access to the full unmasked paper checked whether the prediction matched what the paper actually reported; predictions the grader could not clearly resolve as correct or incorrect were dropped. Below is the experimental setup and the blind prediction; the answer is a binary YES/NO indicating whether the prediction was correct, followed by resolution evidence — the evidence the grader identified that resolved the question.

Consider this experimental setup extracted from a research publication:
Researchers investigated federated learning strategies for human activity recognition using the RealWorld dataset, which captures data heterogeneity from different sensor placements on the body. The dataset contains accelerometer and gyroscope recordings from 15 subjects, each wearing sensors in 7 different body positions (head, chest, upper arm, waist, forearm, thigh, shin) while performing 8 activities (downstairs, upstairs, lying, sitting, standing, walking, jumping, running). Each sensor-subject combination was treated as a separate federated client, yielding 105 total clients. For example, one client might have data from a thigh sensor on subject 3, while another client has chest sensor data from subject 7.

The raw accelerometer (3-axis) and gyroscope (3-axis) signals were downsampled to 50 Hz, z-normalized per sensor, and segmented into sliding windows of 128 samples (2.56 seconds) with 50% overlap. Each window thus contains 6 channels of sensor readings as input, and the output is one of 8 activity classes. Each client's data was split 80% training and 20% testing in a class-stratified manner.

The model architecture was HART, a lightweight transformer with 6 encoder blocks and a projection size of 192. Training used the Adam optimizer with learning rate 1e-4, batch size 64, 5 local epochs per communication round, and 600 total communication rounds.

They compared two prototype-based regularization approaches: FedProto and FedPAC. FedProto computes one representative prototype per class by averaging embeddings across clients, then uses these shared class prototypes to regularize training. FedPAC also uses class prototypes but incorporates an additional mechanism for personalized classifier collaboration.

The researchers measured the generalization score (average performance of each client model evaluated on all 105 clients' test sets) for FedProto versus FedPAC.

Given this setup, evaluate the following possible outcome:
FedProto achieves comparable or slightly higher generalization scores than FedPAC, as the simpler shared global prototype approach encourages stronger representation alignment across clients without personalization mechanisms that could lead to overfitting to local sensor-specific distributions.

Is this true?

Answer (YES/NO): NO